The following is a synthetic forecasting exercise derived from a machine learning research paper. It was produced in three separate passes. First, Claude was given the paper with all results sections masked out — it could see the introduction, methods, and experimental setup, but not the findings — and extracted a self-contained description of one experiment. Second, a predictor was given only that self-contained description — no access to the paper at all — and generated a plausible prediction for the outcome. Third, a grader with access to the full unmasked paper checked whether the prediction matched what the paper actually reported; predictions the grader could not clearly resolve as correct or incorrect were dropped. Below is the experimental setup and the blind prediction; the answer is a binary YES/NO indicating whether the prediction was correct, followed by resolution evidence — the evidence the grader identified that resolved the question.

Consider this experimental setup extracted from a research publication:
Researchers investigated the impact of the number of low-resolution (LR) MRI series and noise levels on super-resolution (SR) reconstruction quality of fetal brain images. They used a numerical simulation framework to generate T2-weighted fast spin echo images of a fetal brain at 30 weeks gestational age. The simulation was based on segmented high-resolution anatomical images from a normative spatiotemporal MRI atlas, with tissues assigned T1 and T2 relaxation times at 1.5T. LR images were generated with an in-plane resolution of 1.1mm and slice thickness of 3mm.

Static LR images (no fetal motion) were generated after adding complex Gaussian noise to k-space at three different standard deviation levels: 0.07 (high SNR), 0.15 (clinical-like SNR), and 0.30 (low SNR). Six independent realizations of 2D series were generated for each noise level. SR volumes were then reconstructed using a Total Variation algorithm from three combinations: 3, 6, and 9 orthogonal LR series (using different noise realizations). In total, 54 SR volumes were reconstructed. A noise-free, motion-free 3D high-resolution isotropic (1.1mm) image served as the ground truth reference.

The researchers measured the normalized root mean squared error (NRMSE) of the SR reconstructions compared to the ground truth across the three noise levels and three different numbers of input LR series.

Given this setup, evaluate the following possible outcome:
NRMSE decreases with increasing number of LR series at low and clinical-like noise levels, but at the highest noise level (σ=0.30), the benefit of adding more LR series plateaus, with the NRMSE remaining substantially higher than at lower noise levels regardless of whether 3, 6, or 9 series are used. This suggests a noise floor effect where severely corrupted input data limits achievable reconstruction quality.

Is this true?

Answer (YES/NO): NO